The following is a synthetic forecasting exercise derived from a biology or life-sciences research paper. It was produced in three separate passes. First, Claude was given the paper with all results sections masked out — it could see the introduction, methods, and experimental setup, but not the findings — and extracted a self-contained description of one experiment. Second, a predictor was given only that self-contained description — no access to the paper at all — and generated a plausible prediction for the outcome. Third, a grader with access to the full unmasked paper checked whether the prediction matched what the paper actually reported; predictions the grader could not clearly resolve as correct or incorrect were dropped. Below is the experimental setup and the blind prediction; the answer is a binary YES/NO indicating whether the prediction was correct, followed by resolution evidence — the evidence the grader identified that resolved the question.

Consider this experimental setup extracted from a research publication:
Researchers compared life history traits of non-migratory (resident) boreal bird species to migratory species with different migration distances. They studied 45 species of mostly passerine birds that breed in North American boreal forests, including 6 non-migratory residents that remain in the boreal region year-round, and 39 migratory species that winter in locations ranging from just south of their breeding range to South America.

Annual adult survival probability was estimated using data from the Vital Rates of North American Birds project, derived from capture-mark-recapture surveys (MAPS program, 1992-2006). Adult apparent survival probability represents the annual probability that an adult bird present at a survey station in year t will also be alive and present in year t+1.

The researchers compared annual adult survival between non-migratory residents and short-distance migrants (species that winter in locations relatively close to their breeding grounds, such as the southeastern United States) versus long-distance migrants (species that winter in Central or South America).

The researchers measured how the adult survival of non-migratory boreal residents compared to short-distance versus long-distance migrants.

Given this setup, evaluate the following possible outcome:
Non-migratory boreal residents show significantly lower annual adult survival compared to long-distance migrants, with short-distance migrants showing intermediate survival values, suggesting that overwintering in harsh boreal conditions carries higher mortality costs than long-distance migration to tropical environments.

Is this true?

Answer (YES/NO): NO